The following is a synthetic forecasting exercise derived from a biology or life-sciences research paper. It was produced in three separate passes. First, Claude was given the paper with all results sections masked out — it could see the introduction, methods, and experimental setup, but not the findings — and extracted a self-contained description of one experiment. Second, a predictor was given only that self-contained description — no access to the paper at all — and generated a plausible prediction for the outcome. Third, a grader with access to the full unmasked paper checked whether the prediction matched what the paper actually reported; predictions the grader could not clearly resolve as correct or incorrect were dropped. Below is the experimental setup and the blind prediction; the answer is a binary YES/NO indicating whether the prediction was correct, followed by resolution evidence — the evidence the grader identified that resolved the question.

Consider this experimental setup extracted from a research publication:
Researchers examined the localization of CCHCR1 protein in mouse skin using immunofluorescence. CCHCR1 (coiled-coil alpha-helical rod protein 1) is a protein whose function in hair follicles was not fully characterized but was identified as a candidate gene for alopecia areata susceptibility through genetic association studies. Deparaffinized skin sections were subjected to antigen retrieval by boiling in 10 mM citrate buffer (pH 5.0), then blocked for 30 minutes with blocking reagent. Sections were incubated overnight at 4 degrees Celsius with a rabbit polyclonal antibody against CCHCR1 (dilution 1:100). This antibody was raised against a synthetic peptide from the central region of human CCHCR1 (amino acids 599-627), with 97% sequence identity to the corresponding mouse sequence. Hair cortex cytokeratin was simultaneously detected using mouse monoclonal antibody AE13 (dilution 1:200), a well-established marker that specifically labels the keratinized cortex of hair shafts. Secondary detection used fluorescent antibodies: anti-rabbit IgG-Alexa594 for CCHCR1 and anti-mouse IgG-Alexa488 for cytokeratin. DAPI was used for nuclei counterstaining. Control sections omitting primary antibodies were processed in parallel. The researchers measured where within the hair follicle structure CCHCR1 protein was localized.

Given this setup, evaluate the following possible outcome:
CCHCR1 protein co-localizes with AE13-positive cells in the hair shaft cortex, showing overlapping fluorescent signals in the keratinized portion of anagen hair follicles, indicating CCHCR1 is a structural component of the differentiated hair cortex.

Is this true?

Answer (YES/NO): YES